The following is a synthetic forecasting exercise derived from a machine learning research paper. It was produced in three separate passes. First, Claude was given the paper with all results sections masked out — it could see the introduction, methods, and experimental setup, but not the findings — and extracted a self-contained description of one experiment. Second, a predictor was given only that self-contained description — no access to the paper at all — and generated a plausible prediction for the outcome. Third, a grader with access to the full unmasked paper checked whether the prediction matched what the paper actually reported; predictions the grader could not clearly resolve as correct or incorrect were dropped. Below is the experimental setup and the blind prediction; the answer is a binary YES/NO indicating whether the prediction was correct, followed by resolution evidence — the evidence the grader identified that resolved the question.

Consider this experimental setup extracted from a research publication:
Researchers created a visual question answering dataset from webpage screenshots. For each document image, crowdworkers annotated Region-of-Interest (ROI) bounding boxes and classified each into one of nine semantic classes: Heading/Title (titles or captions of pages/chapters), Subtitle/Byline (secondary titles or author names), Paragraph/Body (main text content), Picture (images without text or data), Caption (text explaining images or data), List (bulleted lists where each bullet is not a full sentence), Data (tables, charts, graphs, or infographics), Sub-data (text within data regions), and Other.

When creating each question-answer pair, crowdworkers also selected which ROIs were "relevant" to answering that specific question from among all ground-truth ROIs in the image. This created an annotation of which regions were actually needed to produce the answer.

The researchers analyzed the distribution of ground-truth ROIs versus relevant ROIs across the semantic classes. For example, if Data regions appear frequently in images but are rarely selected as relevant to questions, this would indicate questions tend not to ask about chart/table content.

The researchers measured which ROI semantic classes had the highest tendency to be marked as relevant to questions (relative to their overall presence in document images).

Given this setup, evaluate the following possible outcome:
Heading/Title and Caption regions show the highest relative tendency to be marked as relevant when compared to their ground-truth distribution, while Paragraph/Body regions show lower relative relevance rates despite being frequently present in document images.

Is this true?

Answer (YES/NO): NO